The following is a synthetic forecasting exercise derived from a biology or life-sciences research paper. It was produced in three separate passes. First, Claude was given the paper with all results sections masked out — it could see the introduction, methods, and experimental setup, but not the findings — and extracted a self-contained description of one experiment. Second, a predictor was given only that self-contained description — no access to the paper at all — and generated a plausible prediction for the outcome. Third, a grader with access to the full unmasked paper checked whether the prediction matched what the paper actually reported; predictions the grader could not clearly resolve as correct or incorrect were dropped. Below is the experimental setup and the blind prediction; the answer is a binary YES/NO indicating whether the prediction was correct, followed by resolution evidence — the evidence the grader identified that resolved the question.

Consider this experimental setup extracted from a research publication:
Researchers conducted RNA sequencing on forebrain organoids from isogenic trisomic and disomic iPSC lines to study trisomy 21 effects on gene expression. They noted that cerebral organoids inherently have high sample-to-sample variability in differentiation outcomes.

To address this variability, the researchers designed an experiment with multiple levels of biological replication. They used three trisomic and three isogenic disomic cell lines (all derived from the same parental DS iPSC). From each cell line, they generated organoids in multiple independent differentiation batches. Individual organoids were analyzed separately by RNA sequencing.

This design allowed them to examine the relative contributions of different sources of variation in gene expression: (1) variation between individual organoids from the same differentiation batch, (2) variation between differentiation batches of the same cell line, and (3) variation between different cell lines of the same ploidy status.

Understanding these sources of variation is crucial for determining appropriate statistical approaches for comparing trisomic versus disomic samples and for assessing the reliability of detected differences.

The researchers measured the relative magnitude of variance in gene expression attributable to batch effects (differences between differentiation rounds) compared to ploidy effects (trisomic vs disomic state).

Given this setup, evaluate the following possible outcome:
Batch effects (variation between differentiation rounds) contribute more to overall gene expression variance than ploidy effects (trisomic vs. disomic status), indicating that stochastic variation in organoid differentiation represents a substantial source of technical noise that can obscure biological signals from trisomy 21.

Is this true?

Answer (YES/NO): NO